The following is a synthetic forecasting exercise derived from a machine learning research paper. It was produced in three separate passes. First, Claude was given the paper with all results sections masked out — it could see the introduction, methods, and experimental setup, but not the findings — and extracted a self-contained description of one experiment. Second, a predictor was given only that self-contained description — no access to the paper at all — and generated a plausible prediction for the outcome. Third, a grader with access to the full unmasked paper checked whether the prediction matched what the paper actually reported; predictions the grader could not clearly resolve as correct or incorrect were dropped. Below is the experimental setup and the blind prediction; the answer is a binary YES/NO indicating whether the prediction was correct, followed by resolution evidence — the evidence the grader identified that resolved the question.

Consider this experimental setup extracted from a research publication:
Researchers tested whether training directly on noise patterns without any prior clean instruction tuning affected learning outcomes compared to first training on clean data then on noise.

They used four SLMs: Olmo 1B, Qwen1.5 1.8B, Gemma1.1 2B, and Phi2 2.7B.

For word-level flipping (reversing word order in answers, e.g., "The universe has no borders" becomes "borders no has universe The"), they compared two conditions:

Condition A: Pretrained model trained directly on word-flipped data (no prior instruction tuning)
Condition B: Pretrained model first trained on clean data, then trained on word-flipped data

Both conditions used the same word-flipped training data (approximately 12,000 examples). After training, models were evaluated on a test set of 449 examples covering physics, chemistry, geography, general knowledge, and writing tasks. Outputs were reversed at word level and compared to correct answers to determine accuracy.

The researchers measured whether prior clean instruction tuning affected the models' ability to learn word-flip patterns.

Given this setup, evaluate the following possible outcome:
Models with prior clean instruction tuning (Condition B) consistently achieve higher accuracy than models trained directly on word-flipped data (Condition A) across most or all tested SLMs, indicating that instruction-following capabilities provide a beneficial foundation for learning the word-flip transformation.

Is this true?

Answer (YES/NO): NO